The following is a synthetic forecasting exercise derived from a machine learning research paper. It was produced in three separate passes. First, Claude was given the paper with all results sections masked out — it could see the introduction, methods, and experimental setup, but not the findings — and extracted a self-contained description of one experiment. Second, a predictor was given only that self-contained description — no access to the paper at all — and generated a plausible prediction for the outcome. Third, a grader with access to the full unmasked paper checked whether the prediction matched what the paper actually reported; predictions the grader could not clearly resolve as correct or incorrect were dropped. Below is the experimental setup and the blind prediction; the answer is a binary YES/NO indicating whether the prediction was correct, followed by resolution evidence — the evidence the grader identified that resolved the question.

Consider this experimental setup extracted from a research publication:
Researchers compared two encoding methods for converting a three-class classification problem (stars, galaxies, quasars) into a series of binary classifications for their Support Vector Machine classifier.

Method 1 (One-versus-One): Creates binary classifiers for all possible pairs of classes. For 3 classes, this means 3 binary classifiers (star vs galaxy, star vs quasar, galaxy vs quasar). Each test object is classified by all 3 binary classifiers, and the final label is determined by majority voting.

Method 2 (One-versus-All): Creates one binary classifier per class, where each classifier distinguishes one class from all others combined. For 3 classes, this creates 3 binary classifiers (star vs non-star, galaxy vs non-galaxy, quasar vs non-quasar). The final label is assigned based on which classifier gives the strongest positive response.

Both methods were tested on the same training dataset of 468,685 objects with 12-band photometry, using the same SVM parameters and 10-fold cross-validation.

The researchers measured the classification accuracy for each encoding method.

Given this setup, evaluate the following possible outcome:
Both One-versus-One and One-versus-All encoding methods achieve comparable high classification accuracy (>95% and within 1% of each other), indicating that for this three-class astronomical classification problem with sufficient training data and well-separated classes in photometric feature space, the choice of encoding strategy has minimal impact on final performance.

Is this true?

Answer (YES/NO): NO